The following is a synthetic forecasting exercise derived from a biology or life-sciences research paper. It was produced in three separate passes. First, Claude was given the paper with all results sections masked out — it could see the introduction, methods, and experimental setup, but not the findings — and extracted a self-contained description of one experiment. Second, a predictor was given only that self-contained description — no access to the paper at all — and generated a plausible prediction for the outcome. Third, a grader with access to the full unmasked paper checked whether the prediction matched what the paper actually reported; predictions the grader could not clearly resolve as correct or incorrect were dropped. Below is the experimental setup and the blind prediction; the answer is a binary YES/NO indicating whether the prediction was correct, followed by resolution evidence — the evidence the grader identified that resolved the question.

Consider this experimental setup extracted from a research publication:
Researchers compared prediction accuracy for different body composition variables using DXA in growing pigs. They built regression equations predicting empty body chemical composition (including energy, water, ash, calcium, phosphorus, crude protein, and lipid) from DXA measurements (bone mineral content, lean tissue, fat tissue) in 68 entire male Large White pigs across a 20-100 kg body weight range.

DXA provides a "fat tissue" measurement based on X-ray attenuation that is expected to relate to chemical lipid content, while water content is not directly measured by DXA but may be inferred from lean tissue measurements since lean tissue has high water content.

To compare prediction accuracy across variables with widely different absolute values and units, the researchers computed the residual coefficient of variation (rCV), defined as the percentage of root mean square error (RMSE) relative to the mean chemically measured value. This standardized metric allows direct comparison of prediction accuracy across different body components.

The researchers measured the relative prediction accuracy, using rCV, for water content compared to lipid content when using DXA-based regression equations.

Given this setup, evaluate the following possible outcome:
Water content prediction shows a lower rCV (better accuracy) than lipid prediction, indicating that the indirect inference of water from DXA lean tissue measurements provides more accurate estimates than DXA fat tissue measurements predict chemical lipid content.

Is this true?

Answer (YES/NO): YES